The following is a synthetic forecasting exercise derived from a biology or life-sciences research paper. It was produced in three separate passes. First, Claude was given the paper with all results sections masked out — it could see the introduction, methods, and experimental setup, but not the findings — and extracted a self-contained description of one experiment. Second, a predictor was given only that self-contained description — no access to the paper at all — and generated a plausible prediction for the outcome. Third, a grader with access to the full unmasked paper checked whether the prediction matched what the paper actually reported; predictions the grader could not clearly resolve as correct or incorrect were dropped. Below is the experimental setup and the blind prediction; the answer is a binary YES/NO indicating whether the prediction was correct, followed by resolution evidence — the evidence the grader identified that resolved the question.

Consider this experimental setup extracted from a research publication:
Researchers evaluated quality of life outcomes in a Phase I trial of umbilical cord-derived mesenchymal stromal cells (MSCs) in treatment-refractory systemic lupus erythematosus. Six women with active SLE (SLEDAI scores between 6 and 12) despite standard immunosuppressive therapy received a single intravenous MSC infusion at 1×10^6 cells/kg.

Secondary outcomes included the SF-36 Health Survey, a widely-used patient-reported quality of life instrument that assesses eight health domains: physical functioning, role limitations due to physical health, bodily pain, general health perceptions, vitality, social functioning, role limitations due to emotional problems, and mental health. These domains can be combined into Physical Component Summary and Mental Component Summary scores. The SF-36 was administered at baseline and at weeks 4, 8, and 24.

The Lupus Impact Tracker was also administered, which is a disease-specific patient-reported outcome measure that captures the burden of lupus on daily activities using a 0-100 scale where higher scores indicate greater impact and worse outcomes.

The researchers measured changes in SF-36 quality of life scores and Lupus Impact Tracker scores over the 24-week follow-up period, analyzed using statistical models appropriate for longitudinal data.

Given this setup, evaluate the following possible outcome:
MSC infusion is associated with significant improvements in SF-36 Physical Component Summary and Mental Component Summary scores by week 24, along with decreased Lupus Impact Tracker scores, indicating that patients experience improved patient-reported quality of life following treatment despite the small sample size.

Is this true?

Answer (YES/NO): NO